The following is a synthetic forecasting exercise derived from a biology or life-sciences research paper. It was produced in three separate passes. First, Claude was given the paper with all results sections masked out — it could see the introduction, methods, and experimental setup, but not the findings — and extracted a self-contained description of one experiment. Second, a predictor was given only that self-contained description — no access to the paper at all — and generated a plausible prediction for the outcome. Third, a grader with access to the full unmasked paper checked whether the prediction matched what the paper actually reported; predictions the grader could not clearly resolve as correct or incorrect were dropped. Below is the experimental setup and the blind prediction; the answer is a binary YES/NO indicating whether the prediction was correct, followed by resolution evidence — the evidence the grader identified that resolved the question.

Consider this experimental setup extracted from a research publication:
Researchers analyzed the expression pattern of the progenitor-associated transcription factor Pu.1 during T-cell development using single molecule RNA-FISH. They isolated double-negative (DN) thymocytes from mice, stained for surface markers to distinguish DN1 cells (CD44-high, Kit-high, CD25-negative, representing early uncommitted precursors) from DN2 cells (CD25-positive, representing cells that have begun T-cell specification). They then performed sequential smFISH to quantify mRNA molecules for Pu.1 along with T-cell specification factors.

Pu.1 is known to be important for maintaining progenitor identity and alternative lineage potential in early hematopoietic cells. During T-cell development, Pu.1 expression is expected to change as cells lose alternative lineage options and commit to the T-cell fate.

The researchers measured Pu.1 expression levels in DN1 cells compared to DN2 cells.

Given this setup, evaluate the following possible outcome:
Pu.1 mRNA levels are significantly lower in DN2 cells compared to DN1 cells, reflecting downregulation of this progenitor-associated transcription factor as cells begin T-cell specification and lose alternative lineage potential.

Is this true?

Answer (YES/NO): NO